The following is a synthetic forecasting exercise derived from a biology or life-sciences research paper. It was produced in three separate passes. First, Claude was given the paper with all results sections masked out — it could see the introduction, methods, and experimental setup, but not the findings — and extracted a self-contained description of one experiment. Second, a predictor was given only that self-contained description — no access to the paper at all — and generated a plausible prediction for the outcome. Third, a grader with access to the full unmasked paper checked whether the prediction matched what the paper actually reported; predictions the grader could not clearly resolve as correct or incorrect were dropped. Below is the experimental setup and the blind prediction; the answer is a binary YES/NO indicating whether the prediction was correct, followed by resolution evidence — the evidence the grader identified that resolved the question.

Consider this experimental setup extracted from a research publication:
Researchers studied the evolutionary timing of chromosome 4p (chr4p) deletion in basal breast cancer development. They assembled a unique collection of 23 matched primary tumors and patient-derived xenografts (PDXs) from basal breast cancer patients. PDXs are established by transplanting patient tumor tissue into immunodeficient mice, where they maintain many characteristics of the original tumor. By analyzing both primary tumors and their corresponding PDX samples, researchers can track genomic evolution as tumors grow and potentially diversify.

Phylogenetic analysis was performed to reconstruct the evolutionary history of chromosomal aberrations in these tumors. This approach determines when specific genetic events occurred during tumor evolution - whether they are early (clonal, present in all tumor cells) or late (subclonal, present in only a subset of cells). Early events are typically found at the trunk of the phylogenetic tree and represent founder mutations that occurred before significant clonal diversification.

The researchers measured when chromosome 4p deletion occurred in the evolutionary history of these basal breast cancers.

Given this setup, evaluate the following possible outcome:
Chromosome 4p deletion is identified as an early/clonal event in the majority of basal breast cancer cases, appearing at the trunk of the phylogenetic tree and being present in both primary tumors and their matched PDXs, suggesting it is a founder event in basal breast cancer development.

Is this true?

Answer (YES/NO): YES